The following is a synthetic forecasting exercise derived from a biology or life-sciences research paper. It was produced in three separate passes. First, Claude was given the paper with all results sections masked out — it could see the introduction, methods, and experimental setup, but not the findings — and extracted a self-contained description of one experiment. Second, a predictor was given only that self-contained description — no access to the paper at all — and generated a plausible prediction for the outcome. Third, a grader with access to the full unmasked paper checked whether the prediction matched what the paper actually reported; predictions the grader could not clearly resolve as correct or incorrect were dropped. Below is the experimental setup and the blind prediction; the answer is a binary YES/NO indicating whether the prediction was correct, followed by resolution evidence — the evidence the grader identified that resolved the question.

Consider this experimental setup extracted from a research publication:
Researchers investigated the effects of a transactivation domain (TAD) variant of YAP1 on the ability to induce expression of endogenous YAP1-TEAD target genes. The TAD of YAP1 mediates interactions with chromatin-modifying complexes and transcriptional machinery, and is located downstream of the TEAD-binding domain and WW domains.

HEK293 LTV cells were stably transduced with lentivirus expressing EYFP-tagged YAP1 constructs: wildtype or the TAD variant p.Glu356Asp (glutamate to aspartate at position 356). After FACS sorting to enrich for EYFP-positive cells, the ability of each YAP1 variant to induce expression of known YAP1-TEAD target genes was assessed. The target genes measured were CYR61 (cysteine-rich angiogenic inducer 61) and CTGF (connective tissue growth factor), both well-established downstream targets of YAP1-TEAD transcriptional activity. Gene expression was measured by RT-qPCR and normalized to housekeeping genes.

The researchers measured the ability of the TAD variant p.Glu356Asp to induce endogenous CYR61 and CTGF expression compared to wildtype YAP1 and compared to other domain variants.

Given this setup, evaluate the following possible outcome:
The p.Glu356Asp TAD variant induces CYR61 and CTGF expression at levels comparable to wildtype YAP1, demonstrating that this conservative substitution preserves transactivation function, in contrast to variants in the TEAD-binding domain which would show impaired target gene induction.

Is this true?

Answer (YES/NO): NO